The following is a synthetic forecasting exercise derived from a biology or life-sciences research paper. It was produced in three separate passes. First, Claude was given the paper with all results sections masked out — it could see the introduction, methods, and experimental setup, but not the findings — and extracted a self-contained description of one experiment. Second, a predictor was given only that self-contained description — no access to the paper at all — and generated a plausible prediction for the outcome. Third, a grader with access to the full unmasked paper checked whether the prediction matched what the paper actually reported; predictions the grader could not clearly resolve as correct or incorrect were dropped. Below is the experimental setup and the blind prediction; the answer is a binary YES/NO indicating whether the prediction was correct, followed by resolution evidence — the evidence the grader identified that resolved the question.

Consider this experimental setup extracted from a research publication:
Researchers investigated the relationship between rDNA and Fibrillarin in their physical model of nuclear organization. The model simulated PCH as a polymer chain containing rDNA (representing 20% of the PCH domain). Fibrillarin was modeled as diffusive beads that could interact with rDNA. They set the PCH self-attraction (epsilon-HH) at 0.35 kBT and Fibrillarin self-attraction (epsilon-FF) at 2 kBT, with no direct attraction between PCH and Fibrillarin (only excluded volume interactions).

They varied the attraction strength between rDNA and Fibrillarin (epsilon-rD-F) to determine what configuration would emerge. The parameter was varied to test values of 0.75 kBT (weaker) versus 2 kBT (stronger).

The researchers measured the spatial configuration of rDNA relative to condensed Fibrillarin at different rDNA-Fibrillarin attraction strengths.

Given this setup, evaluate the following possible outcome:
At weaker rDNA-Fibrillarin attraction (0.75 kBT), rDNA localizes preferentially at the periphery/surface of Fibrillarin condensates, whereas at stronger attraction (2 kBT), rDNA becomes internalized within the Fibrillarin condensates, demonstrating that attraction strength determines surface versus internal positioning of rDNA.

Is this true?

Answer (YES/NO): YES